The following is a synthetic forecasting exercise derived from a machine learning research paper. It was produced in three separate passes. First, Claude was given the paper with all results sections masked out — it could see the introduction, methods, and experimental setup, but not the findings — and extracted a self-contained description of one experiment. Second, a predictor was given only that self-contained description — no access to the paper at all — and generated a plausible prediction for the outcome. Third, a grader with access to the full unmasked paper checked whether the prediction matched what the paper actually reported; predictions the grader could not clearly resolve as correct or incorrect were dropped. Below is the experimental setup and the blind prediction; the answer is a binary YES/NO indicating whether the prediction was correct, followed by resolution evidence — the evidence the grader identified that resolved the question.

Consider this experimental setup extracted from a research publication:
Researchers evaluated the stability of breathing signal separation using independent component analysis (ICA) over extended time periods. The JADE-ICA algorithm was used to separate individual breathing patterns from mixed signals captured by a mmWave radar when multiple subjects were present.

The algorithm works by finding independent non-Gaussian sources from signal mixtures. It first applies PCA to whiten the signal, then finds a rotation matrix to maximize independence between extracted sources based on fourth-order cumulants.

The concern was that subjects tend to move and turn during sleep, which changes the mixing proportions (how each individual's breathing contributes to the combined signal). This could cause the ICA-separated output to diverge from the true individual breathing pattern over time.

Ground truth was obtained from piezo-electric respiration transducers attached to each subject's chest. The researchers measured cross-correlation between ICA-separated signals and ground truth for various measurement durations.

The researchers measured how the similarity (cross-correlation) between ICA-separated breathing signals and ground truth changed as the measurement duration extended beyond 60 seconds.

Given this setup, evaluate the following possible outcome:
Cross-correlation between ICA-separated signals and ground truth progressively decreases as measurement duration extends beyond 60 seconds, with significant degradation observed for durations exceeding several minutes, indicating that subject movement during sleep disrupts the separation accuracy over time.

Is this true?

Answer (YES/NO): YES